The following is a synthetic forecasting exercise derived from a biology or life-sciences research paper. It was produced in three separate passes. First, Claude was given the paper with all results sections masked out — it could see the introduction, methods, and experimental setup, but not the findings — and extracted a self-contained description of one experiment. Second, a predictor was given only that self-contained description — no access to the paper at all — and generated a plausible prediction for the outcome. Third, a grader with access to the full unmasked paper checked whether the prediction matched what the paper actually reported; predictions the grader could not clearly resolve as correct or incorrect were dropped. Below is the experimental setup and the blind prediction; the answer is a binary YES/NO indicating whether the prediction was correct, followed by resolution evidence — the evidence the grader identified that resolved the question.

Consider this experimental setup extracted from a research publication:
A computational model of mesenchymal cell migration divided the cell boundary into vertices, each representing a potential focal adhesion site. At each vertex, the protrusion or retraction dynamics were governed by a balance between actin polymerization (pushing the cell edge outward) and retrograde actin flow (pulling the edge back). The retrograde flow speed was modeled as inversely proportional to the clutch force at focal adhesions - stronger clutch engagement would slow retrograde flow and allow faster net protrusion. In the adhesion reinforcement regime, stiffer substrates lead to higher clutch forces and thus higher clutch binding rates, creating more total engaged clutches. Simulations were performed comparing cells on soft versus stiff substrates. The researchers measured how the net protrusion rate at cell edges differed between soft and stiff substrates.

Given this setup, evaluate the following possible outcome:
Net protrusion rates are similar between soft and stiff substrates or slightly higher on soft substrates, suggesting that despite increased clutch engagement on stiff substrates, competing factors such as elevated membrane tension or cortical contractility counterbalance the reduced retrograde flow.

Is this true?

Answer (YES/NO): NO